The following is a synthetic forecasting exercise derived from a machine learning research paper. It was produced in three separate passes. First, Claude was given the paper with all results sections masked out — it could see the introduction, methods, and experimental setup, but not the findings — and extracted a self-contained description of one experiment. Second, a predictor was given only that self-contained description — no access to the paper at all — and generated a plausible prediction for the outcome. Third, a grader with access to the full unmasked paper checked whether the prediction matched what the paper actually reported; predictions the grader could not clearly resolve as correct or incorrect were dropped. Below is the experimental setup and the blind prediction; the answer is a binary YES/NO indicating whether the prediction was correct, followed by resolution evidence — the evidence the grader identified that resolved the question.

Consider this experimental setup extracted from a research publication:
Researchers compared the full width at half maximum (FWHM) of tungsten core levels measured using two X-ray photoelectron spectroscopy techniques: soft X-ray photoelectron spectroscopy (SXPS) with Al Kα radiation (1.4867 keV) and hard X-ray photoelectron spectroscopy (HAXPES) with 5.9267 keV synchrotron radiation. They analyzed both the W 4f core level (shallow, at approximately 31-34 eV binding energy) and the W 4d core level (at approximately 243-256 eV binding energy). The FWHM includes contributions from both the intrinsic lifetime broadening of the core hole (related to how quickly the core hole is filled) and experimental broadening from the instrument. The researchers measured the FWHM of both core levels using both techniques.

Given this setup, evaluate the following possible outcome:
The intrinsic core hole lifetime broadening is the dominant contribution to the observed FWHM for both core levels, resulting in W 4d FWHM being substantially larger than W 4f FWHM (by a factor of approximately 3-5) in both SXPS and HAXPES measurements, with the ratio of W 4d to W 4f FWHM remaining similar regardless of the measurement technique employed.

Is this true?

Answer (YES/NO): NO